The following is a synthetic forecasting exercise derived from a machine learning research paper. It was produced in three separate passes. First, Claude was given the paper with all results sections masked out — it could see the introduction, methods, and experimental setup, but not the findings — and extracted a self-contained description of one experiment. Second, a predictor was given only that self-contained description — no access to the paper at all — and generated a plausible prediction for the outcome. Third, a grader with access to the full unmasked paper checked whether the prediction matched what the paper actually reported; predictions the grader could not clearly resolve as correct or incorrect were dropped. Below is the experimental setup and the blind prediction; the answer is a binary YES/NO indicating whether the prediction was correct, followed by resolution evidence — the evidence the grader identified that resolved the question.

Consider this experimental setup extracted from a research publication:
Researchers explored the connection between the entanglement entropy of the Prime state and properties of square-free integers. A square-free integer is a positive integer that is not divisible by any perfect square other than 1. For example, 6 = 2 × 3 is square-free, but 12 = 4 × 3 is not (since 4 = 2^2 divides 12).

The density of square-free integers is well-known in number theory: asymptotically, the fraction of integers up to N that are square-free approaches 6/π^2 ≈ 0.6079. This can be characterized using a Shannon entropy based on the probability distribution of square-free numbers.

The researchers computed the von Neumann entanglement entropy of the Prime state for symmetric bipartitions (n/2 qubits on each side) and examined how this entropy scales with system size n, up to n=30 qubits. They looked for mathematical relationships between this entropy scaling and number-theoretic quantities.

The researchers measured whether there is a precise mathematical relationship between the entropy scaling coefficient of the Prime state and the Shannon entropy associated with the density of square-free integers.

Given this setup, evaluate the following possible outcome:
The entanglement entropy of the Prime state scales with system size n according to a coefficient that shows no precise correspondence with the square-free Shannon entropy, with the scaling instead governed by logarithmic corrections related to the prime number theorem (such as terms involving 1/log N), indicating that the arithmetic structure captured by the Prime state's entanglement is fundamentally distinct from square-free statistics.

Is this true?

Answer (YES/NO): NO